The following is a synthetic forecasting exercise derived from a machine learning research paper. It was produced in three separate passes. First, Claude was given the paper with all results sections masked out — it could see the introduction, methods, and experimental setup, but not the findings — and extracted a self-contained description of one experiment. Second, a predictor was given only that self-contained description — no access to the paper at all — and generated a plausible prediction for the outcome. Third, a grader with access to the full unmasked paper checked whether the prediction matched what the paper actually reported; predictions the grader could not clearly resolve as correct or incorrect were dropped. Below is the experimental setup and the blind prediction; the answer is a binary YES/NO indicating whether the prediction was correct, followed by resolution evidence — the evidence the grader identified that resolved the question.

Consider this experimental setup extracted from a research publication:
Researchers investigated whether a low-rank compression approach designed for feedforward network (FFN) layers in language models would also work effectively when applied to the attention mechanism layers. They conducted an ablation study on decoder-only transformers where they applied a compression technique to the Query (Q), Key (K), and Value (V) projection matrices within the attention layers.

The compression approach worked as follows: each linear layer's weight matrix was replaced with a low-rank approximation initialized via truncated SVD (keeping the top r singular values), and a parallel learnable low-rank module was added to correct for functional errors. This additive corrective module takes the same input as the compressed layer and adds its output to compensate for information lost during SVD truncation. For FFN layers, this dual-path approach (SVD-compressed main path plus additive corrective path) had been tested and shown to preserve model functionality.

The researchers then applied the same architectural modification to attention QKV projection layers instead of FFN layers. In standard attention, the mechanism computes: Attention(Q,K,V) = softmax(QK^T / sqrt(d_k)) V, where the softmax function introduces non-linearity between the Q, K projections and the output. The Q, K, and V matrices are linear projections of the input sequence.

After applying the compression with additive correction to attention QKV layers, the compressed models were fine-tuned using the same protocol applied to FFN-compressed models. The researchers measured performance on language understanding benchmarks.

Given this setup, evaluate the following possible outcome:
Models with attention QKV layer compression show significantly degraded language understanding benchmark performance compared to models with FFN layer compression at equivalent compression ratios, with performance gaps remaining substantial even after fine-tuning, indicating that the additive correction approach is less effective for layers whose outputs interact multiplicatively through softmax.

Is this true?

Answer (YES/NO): YES